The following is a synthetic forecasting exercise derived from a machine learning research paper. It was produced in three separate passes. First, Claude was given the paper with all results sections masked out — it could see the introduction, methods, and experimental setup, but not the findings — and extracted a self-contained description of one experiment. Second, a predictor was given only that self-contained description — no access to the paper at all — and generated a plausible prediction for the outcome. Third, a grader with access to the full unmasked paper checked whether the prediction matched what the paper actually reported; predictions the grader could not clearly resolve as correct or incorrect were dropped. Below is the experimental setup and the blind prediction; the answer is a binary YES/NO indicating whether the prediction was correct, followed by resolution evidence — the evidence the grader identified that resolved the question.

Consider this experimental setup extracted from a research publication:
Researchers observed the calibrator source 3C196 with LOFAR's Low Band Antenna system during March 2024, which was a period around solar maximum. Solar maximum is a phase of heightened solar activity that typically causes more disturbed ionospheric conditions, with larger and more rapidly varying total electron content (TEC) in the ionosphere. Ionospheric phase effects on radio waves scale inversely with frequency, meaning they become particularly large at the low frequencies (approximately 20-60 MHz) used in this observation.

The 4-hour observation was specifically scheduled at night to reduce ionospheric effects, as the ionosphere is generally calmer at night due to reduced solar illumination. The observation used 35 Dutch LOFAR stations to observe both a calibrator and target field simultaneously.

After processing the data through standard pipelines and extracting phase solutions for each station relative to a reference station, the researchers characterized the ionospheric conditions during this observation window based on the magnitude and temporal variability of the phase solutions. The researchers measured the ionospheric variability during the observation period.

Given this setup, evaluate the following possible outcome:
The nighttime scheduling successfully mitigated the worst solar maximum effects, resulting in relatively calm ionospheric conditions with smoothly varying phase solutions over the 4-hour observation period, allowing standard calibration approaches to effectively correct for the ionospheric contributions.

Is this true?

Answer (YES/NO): NO